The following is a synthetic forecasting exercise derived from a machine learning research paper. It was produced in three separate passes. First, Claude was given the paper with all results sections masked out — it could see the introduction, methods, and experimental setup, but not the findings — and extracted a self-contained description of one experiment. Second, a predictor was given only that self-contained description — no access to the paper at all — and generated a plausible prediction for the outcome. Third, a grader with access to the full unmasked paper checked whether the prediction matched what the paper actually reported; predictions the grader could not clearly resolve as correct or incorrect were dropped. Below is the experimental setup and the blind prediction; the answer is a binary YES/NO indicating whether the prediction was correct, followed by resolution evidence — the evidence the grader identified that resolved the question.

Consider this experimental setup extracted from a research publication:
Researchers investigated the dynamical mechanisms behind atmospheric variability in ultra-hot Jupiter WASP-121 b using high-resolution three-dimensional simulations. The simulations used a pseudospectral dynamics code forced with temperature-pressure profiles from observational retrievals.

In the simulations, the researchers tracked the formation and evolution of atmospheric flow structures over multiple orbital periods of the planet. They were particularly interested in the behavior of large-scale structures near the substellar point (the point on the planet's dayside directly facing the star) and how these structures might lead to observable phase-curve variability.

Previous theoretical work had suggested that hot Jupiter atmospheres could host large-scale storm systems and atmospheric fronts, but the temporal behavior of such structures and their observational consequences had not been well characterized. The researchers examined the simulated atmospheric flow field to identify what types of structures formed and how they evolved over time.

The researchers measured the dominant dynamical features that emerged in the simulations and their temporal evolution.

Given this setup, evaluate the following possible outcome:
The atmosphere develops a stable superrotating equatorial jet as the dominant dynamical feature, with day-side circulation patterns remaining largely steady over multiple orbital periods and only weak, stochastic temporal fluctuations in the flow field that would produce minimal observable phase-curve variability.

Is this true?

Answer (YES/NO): NO